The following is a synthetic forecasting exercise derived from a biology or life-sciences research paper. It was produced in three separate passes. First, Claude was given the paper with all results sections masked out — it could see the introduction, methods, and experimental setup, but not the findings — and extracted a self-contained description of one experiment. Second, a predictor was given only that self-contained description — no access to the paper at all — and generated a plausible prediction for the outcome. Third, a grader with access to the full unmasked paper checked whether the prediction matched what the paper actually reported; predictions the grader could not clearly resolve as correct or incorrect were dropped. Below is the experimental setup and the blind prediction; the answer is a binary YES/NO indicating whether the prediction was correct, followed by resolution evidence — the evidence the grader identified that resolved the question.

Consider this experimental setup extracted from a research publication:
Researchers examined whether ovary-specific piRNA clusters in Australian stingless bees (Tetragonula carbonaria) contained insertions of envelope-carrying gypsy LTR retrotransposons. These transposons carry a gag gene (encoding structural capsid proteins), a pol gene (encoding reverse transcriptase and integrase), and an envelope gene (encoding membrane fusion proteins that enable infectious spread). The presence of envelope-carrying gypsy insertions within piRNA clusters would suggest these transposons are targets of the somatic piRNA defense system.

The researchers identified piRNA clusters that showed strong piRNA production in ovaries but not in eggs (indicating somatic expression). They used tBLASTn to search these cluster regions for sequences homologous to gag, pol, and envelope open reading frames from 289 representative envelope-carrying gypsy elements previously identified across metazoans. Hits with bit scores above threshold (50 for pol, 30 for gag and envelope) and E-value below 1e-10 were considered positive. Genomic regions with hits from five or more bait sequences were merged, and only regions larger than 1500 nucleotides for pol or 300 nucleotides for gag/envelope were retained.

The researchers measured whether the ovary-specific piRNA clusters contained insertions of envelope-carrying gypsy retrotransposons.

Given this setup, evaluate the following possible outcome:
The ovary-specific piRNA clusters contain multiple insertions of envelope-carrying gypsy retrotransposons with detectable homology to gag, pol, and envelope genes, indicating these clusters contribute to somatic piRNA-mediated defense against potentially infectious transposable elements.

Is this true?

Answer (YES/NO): YES